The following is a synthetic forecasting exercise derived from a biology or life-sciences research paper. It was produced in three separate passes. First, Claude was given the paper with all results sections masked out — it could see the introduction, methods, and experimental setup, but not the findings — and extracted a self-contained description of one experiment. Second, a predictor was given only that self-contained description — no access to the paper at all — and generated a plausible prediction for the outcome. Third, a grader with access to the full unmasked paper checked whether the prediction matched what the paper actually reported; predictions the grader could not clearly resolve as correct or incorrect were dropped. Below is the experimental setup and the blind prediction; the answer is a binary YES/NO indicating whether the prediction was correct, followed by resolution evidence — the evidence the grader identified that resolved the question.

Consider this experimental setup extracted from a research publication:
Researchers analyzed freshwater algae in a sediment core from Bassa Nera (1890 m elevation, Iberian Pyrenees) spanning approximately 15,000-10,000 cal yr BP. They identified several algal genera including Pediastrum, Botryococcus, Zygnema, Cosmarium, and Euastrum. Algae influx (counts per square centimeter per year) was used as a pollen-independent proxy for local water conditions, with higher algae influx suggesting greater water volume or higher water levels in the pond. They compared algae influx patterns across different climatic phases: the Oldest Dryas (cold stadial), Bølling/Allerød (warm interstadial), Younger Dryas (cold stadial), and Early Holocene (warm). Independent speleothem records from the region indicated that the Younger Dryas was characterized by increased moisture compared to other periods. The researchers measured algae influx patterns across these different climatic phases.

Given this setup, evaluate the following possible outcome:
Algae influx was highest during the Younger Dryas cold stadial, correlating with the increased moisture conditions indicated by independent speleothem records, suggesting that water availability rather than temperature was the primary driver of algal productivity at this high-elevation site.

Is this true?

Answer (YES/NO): YES